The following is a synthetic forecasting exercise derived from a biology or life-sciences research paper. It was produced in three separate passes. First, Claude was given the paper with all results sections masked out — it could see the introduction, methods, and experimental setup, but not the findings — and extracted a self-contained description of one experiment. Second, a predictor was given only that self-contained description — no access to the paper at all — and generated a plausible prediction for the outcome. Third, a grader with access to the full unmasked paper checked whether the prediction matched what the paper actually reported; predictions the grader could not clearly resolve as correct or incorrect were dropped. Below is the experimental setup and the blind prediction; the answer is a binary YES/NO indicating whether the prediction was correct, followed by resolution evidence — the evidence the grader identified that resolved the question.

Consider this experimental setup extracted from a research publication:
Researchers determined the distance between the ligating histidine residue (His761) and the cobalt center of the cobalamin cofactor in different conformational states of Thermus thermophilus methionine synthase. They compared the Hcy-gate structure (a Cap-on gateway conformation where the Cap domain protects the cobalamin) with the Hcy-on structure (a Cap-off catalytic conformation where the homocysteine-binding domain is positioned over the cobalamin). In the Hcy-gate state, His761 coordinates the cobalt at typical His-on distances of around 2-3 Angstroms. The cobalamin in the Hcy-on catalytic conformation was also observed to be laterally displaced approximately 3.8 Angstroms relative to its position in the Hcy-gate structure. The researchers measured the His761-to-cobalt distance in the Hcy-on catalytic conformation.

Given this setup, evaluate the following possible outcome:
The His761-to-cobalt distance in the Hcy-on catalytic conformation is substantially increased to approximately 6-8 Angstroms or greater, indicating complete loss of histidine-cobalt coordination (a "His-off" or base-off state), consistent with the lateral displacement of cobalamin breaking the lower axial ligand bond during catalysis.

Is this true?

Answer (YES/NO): YES